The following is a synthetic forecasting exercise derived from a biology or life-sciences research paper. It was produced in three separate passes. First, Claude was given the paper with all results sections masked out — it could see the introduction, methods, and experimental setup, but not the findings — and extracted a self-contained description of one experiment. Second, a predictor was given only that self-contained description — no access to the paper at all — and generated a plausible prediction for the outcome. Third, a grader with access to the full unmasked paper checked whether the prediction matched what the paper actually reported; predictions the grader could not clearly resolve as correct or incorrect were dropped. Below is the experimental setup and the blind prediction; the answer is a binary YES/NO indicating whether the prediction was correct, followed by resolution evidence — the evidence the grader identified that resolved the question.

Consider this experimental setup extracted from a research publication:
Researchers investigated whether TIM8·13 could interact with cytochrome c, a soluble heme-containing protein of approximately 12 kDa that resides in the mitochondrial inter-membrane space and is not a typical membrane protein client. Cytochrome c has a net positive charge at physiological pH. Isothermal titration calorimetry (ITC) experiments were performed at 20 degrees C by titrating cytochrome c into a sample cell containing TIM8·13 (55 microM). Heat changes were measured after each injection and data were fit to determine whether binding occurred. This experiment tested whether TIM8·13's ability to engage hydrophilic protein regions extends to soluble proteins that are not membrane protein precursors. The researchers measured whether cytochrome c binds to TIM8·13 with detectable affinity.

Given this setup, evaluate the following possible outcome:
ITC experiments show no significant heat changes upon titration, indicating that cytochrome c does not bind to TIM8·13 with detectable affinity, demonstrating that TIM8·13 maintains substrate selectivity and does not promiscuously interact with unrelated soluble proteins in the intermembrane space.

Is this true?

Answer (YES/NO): YES